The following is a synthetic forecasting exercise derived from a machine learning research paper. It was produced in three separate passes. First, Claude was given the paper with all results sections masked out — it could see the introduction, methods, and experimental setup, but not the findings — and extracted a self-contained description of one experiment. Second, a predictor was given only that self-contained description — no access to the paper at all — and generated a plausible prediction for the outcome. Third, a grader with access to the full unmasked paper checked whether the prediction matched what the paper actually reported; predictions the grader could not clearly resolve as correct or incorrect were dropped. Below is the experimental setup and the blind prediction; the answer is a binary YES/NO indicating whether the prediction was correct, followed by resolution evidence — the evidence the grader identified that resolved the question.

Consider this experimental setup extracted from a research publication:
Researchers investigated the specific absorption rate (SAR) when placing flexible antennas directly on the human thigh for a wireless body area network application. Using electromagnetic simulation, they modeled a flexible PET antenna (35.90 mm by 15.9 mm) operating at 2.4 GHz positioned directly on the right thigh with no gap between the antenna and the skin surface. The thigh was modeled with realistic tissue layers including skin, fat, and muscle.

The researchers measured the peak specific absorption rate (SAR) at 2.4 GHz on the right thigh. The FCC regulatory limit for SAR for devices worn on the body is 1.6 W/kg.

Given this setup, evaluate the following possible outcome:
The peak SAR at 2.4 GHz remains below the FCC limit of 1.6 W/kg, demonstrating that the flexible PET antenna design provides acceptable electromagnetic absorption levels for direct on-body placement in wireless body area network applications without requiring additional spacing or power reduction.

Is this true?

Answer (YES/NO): YES